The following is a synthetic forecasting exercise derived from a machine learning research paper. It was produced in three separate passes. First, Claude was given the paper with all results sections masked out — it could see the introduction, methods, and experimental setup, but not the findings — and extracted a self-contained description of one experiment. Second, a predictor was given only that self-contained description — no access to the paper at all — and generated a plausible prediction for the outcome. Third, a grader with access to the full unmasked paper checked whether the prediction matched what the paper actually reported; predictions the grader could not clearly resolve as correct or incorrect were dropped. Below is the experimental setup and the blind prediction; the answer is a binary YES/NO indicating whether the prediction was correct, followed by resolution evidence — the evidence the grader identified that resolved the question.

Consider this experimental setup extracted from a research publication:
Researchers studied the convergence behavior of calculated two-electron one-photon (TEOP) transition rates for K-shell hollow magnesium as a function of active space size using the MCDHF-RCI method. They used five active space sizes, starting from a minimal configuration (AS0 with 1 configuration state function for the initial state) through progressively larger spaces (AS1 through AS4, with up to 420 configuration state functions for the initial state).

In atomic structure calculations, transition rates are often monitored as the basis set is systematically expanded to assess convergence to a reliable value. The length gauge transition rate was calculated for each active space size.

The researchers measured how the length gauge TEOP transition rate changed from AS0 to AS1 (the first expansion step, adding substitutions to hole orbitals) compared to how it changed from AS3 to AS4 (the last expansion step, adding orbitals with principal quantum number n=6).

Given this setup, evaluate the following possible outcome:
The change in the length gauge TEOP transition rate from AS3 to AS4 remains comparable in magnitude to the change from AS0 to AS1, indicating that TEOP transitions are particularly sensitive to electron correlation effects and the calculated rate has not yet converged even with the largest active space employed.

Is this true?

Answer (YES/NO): NO